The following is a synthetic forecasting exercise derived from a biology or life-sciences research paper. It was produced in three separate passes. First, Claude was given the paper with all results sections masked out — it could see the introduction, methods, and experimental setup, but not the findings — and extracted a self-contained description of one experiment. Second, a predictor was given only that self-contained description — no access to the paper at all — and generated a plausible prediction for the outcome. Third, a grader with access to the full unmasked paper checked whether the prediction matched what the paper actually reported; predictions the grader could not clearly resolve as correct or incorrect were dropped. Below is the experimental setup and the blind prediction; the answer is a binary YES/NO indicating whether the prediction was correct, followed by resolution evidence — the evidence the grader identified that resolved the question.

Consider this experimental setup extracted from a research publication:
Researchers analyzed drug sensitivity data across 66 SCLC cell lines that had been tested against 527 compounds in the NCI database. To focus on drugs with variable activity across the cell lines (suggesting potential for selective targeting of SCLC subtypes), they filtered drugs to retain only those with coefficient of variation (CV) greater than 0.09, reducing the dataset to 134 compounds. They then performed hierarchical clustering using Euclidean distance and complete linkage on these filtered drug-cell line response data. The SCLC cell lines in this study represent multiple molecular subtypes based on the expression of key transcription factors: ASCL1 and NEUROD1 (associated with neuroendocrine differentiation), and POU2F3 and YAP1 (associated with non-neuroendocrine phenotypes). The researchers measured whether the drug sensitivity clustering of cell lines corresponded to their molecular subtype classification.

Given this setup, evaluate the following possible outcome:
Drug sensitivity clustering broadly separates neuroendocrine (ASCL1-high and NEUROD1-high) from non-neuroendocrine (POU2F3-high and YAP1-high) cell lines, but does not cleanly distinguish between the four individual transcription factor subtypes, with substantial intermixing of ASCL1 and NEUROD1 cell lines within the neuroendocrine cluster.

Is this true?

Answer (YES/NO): NO